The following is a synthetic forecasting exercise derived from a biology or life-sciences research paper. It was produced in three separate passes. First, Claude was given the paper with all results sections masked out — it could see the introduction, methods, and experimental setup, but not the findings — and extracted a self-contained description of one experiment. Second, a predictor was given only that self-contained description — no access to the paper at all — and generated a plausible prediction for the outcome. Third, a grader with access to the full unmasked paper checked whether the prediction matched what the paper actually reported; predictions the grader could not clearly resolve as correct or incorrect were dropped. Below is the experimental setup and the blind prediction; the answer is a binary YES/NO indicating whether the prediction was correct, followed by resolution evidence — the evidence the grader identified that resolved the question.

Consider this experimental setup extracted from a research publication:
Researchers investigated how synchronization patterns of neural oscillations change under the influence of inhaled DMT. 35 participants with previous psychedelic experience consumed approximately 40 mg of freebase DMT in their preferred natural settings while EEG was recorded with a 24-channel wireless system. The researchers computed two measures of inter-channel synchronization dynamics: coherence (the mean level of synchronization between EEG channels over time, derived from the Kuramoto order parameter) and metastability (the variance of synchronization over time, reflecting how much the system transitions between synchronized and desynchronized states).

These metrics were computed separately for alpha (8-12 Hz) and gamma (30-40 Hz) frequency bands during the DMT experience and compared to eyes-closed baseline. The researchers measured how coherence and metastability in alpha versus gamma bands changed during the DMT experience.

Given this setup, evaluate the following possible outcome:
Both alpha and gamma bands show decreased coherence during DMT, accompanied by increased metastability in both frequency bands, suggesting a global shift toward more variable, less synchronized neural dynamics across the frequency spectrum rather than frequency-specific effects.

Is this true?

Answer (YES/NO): NO